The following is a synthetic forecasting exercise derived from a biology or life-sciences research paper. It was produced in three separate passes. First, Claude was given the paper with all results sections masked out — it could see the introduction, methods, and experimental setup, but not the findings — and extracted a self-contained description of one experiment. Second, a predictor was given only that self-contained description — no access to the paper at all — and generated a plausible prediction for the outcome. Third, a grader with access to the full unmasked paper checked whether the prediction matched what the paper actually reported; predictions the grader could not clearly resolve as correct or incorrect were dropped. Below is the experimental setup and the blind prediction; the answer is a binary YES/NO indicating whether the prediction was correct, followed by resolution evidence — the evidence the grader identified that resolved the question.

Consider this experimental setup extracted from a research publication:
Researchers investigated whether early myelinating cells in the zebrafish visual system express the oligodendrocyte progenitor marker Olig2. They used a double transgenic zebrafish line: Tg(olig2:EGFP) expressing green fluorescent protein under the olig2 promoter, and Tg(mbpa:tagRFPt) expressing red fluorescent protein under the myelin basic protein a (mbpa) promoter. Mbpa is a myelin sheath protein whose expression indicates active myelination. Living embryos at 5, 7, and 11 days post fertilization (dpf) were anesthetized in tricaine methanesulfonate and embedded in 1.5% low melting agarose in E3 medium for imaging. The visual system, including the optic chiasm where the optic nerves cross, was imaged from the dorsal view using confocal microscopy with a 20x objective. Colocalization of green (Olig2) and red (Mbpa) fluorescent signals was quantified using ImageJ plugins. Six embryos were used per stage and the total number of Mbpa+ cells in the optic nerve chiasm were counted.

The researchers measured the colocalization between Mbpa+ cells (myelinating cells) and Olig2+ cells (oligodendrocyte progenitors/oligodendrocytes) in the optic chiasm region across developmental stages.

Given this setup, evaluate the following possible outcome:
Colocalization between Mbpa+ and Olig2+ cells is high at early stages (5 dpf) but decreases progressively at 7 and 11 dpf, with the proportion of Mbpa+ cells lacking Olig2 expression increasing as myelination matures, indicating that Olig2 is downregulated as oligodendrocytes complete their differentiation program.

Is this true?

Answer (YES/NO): NO